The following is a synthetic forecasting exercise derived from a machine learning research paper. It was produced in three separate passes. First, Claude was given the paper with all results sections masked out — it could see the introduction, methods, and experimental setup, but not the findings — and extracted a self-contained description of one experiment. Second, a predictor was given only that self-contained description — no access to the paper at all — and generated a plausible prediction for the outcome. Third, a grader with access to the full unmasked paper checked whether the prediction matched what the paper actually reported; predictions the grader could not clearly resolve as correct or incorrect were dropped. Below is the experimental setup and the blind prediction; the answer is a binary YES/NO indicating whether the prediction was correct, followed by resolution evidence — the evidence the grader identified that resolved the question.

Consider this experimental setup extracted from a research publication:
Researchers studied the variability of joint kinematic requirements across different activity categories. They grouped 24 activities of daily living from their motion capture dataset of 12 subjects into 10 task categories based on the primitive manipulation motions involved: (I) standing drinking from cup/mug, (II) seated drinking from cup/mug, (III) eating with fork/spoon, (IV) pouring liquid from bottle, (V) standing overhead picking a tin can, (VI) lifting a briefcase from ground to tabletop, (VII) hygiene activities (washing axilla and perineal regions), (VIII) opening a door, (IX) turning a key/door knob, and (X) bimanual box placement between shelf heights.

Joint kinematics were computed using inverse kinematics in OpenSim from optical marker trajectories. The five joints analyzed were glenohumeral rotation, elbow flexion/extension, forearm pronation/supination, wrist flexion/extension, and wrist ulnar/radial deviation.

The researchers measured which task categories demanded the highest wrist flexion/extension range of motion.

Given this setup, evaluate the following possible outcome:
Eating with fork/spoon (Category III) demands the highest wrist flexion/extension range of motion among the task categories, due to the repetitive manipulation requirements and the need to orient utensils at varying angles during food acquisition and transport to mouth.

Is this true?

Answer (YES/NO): NO